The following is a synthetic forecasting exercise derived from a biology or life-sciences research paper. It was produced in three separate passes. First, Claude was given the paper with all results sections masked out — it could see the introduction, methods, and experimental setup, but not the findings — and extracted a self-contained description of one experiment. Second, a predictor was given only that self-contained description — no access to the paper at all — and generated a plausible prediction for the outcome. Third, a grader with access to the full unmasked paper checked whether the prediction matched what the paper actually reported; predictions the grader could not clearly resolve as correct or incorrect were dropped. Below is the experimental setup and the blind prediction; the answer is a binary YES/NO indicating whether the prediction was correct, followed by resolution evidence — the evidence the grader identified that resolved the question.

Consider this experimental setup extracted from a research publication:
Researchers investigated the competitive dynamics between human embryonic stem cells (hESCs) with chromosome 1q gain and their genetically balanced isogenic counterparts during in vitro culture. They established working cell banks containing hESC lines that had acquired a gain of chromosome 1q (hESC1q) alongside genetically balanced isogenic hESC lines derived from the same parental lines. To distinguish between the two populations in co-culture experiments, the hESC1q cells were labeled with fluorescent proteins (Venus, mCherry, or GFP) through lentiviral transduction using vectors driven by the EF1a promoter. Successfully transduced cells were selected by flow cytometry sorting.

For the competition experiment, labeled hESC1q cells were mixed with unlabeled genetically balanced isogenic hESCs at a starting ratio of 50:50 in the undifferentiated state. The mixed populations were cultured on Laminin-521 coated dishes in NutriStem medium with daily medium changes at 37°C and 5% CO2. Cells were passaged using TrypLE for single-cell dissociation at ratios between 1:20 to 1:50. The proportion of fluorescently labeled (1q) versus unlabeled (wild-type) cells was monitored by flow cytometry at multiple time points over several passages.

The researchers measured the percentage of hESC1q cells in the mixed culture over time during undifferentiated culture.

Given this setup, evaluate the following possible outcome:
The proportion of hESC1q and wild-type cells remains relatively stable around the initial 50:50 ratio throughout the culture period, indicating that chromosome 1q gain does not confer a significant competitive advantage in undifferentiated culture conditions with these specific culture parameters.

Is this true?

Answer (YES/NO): NO